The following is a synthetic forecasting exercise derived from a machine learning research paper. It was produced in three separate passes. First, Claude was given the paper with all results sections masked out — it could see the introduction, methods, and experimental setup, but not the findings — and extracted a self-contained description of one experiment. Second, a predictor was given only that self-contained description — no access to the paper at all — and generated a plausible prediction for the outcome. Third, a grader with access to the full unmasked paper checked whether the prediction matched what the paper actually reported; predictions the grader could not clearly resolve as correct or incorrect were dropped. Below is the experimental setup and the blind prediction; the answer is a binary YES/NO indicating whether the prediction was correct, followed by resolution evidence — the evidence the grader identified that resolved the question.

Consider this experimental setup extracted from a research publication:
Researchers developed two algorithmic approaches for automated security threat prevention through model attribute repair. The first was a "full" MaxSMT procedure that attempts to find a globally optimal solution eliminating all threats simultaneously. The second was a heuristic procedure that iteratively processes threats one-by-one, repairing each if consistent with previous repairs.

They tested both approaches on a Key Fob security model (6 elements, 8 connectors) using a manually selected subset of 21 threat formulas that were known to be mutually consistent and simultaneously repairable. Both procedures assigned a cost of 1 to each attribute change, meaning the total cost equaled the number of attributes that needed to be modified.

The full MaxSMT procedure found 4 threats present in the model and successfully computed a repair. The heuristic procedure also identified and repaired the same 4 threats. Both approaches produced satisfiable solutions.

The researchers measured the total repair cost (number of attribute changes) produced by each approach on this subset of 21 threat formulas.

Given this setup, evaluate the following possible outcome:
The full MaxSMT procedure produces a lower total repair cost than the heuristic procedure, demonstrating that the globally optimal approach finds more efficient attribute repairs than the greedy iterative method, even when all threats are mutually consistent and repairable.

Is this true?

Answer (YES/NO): YES